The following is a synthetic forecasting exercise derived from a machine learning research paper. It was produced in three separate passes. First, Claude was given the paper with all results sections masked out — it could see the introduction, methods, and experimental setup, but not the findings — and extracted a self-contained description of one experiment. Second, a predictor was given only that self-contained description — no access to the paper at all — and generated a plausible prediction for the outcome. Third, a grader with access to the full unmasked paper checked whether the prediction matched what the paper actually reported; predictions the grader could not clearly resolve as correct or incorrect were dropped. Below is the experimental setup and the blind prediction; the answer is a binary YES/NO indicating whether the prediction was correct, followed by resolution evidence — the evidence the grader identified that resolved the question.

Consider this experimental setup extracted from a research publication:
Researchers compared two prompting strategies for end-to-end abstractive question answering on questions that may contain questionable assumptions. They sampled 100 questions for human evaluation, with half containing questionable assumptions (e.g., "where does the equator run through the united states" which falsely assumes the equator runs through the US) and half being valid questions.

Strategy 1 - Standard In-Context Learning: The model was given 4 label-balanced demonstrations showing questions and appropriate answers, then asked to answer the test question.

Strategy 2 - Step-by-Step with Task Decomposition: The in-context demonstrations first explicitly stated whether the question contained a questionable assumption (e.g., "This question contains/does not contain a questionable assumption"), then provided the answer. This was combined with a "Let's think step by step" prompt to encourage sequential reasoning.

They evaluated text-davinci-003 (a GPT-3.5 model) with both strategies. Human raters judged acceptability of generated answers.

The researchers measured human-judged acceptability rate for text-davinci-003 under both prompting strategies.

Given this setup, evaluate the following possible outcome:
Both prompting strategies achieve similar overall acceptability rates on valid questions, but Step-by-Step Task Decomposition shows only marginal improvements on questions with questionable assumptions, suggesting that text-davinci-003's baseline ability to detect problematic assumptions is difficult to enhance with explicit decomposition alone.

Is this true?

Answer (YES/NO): NO